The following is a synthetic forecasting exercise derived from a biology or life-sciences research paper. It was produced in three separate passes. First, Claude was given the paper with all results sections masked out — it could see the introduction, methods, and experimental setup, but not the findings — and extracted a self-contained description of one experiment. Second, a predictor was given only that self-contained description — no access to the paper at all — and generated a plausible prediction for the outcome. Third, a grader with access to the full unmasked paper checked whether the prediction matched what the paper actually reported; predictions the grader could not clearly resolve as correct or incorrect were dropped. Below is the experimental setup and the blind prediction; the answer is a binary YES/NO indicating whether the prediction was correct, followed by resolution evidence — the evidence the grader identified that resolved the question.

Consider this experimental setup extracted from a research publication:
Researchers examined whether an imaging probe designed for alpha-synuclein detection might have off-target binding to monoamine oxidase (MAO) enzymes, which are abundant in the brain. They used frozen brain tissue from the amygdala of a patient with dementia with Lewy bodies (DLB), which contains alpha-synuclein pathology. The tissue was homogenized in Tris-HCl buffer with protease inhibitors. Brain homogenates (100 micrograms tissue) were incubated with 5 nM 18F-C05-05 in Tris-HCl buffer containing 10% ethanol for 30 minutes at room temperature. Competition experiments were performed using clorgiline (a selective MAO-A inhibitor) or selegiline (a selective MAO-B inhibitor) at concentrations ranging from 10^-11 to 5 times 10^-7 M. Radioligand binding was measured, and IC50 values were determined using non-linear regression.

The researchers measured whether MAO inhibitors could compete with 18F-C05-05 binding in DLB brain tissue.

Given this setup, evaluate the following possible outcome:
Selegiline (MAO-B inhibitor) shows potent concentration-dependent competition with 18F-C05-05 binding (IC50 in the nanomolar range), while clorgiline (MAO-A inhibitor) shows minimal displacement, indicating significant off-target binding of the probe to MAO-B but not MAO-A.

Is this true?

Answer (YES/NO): NO